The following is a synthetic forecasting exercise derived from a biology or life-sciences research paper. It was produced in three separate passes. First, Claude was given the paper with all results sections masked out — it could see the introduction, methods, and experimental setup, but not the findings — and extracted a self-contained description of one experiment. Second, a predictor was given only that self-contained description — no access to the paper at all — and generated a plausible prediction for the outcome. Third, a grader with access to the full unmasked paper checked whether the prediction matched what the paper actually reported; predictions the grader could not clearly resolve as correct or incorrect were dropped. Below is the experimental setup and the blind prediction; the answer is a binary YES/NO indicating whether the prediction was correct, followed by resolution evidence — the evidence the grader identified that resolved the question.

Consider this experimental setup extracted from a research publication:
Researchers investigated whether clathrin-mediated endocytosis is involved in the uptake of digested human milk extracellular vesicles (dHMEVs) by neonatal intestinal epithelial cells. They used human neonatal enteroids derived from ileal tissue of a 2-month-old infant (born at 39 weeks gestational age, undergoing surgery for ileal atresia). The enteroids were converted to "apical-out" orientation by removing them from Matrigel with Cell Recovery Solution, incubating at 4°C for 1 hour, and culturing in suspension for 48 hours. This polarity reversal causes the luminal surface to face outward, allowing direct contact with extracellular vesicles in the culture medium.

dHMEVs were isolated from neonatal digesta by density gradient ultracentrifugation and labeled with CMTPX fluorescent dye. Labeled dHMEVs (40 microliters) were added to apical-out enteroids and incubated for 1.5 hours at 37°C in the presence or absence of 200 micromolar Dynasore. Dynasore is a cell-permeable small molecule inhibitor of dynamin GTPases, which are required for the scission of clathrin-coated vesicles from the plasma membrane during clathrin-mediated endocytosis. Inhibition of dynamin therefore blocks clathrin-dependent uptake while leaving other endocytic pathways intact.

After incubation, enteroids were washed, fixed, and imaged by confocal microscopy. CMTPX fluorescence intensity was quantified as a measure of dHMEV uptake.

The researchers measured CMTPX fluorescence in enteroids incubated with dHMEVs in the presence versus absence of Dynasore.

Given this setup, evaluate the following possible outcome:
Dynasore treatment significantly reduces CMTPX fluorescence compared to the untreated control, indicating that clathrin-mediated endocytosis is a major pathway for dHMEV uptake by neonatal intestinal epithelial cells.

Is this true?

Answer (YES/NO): YES